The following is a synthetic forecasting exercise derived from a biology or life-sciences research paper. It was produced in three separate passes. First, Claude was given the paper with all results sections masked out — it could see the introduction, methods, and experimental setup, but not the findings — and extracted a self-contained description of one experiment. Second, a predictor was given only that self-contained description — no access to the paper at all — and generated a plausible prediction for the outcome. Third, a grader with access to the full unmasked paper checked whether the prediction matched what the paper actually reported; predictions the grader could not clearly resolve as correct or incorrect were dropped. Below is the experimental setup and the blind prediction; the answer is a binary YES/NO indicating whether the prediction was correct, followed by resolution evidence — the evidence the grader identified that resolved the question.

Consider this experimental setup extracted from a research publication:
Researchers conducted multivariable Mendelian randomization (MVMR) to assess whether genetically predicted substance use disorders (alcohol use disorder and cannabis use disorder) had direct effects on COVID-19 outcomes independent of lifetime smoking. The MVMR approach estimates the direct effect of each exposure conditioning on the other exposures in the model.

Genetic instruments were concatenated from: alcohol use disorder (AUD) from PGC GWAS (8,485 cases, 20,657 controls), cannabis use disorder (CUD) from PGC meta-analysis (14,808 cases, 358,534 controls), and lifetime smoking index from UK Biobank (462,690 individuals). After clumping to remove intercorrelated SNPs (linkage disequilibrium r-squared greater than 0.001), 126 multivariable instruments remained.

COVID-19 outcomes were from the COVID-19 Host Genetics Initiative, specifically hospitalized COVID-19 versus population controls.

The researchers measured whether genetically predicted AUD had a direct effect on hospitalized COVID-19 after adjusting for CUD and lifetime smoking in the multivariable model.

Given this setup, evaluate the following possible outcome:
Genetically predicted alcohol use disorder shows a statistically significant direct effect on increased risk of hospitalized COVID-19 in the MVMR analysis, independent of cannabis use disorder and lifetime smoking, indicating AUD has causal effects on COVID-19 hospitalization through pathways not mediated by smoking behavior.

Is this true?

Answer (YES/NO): NO